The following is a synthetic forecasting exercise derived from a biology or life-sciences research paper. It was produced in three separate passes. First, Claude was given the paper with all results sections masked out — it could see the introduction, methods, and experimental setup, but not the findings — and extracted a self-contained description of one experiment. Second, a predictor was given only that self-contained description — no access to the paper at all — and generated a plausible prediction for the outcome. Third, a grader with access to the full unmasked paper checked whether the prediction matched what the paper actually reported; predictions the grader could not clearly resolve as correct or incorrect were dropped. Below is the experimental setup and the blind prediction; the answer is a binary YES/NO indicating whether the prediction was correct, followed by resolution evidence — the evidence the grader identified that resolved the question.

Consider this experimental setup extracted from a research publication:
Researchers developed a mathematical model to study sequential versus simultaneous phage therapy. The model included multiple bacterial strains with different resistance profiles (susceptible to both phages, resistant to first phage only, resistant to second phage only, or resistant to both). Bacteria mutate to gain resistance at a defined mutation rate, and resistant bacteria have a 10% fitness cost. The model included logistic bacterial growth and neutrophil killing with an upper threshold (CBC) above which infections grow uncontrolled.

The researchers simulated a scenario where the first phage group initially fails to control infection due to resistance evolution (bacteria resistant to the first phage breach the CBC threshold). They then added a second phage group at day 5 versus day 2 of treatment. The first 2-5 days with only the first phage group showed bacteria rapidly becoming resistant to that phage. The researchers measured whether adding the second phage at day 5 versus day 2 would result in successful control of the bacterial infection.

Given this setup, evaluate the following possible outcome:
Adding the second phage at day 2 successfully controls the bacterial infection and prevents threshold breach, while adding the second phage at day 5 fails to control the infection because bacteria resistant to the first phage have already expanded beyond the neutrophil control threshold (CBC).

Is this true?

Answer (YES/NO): NO